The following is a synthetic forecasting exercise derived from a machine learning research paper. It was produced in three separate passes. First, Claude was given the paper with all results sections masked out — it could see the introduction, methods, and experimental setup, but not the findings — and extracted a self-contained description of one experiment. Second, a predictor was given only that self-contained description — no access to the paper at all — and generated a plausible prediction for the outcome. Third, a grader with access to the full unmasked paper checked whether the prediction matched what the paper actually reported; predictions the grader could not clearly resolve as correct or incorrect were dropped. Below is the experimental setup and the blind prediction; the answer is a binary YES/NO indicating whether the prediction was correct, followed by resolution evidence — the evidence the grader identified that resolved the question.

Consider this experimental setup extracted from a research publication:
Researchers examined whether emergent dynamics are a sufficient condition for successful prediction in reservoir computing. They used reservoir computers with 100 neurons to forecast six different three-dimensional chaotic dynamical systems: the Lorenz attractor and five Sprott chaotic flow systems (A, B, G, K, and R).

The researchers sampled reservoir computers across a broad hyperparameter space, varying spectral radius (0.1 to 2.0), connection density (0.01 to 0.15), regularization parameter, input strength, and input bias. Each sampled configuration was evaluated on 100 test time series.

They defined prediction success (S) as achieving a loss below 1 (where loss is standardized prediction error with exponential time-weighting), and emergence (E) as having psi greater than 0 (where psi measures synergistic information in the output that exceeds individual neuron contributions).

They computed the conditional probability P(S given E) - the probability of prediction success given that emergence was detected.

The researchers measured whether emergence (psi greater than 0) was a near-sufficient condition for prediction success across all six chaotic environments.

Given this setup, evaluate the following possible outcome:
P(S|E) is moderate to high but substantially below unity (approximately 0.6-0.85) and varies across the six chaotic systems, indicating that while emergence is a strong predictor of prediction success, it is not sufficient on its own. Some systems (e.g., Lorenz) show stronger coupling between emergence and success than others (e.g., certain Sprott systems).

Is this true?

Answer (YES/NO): NO